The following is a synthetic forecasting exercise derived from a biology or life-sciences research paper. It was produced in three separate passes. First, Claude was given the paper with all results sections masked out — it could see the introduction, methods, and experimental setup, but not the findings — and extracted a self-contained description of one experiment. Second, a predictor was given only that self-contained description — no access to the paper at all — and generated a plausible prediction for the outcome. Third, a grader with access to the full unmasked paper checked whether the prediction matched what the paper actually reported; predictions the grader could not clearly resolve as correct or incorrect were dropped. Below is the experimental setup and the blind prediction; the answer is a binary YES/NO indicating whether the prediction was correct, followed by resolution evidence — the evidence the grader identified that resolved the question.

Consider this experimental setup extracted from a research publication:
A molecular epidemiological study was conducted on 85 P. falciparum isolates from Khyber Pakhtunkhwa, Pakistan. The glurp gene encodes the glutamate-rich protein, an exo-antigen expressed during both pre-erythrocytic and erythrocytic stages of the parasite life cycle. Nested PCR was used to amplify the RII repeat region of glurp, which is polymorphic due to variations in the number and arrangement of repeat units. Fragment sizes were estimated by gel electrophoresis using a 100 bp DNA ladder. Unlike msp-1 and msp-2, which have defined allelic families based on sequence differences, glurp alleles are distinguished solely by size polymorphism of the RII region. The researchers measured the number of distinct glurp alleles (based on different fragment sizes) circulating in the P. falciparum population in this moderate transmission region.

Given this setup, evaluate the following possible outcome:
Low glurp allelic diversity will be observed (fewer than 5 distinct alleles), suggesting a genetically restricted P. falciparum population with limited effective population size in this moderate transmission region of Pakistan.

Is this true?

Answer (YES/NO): NO